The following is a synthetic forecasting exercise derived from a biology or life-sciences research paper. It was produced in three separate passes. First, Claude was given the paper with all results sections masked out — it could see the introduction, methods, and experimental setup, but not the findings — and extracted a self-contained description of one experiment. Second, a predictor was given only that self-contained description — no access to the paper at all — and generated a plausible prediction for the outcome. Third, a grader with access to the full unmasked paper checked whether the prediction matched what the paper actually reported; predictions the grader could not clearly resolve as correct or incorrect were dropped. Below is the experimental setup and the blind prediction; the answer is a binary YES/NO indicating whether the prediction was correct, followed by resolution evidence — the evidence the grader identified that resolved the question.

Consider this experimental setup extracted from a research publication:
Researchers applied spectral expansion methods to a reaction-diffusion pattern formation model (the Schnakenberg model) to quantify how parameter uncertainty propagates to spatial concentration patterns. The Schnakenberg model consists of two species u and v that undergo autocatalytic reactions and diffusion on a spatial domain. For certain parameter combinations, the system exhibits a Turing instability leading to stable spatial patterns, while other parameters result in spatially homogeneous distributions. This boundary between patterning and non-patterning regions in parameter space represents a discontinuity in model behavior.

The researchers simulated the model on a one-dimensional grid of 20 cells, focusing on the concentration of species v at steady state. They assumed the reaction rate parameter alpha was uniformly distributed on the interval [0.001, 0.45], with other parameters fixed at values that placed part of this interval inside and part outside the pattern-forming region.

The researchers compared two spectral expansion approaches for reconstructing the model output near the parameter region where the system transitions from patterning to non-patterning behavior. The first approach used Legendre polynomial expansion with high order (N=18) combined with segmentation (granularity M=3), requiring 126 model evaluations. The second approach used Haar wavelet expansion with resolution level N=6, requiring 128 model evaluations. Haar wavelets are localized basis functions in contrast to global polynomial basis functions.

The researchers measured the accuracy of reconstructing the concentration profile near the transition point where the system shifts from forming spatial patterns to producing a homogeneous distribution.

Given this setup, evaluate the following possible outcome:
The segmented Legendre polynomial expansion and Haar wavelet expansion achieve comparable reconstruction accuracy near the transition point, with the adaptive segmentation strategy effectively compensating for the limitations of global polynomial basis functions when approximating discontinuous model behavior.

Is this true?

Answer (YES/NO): NO